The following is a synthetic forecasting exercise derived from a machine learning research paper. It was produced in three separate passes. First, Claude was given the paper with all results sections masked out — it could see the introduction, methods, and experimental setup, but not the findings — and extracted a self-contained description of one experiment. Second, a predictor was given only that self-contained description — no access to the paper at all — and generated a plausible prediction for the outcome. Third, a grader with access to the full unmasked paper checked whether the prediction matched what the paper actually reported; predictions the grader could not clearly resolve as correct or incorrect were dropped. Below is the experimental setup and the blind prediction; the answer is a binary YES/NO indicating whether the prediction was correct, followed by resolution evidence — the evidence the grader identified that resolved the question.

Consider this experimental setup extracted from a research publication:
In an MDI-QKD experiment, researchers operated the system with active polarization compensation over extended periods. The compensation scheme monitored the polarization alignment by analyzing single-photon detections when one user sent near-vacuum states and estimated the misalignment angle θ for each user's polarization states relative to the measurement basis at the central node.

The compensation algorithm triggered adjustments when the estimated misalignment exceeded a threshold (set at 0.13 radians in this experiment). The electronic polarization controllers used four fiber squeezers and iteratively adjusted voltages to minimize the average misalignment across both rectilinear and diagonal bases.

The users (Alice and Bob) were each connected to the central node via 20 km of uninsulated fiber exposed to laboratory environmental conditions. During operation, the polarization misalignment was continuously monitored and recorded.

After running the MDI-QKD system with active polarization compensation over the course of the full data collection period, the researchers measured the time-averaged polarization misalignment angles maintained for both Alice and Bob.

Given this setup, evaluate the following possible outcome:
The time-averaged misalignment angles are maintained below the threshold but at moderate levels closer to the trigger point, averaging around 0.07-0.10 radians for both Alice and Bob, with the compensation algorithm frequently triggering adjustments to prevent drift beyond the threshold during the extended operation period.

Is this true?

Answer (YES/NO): NO